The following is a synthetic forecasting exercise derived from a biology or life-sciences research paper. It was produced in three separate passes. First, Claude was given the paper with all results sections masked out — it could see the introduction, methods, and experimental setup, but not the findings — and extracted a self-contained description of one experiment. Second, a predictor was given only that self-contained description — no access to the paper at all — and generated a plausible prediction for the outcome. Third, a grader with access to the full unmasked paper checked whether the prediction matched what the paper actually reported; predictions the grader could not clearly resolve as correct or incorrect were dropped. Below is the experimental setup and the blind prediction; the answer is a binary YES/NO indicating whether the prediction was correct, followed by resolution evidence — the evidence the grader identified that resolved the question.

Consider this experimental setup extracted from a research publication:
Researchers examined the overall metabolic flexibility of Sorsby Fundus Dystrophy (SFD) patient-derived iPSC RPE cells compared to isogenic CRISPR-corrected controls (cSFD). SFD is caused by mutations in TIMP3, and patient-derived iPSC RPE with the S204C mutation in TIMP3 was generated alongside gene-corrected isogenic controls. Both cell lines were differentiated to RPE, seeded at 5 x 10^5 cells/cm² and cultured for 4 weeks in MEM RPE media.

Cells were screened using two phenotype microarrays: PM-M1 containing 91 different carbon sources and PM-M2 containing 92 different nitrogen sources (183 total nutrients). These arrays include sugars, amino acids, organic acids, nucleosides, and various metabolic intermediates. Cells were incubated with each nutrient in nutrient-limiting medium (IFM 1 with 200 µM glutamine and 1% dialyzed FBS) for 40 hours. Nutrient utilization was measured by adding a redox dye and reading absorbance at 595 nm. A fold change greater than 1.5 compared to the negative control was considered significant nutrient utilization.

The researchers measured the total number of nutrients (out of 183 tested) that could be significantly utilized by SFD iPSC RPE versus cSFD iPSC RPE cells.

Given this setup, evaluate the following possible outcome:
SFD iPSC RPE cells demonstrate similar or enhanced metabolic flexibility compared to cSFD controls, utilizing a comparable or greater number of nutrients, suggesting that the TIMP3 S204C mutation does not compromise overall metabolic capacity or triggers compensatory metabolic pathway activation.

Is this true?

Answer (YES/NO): YES